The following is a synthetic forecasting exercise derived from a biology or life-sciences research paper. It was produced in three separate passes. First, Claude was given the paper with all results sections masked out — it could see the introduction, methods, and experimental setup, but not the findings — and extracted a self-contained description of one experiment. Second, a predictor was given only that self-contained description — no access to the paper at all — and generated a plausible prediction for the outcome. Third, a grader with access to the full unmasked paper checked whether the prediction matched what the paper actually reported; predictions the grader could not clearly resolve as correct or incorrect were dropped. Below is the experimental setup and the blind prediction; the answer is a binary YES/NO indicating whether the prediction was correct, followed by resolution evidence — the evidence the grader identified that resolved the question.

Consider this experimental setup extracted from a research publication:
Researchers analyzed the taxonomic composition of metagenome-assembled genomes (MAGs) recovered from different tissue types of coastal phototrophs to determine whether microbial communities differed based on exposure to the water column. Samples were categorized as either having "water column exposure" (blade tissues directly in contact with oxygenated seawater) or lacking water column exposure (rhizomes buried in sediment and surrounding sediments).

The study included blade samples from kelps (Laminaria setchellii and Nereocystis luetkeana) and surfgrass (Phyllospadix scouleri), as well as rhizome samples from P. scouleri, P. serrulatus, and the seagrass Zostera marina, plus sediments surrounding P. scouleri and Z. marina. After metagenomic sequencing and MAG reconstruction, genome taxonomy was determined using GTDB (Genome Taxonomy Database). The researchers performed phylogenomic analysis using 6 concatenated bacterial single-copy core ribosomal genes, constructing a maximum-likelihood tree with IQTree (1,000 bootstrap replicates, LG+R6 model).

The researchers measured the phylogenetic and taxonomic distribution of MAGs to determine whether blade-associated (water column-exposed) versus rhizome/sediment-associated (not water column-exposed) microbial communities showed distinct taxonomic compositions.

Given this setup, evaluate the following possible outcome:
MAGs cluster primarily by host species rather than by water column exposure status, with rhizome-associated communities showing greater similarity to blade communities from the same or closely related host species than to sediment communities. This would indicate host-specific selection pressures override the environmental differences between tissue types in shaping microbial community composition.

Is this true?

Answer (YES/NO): NO